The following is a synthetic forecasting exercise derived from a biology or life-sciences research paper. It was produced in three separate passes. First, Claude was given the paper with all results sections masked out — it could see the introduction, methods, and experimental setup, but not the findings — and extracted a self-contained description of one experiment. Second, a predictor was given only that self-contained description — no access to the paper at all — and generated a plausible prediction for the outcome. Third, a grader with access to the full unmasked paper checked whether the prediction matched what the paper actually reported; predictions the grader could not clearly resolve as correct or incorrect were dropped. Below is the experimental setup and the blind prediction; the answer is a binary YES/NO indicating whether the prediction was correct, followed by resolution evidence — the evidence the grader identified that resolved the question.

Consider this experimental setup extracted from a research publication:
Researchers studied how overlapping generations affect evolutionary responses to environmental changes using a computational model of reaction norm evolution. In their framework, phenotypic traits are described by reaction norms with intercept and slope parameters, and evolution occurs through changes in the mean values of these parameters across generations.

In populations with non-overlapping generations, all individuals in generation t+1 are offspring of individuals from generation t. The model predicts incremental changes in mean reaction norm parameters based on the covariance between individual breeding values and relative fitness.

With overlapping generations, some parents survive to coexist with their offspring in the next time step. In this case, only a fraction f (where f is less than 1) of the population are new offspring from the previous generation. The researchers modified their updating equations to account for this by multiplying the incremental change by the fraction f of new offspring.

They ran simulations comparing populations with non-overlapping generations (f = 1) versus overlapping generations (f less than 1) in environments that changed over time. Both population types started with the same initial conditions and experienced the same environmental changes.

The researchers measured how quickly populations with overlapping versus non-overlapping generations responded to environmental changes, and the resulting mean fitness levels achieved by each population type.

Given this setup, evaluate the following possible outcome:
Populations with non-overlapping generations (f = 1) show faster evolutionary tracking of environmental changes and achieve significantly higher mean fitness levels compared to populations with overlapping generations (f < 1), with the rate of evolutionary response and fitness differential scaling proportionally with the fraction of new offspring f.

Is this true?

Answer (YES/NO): NO